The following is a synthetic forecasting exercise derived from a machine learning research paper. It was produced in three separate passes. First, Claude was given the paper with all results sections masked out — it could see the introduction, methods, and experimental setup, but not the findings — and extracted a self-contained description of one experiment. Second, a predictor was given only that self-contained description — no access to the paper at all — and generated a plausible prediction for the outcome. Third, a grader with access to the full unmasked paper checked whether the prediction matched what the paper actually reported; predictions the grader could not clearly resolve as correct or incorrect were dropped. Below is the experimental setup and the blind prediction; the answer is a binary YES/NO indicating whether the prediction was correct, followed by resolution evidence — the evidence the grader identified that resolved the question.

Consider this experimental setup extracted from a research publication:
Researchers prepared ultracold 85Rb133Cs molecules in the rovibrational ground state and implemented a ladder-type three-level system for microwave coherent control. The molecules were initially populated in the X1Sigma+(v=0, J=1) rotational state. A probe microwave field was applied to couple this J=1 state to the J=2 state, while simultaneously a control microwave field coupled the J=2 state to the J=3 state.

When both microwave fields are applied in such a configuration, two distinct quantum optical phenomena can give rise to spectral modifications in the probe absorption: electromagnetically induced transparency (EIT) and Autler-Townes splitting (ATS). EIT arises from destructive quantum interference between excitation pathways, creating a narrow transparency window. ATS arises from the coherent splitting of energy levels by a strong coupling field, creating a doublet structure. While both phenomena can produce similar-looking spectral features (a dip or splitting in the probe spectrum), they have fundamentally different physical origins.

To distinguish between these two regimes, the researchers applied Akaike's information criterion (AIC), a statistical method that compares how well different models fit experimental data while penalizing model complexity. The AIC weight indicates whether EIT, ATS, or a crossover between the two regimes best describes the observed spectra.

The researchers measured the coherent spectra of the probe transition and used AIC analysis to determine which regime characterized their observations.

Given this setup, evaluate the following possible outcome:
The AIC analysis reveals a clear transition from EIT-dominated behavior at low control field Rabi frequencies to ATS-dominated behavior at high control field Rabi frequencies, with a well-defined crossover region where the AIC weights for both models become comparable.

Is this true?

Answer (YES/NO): YES